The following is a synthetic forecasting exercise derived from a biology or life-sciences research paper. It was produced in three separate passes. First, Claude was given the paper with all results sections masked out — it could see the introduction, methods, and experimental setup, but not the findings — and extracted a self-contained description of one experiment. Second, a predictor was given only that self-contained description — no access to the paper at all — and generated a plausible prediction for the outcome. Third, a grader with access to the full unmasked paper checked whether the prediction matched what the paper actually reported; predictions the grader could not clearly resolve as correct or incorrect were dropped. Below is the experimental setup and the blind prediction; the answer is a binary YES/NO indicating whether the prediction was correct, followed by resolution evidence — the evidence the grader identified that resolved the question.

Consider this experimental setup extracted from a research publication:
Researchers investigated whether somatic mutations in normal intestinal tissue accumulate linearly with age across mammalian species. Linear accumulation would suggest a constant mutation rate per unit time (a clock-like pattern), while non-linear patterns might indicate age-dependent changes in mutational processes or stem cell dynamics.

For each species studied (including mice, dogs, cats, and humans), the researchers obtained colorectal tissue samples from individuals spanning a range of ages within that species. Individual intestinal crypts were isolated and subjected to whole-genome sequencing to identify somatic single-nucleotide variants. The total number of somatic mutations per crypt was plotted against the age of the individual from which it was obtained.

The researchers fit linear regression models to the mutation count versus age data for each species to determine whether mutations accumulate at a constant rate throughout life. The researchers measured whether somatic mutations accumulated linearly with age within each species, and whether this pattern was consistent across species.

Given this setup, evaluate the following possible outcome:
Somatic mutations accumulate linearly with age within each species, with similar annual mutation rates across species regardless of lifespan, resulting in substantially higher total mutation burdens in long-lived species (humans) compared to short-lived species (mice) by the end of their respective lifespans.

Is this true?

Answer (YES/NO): NO